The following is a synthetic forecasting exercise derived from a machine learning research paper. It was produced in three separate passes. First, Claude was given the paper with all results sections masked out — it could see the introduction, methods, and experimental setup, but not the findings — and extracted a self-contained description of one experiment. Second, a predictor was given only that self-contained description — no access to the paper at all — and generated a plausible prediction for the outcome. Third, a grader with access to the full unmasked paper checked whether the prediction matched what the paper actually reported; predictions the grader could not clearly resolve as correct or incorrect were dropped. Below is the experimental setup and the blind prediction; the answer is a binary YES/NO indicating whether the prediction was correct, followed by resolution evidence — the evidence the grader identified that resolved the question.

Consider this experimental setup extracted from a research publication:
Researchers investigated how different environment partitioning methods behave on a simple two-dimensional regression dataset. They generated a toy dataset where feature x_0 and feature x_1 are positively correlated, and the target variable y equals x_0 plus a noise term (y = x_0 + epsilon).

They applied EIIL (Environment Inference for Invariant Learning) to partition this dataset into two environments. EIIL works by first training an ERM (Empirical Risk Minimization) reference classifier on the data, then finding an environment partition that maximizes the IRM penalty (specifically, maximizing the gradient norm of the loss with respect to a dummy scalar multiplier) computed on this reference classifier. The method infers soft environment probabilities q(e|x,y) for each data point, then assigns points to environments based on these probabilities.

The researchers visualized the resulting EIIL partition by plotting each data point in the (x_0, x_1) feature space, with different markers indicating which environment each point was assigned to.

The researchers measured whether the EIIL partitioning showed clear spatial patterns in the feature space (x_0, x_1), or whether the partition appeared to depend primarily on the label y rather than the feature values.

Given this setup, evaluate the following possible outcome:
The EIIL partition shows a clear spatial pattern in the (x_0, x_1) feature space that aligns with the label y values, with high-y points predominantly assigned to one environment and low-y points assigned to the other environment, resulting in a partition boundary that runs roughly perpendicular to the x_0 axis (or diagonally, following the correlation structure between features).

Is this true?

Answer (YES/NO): NO